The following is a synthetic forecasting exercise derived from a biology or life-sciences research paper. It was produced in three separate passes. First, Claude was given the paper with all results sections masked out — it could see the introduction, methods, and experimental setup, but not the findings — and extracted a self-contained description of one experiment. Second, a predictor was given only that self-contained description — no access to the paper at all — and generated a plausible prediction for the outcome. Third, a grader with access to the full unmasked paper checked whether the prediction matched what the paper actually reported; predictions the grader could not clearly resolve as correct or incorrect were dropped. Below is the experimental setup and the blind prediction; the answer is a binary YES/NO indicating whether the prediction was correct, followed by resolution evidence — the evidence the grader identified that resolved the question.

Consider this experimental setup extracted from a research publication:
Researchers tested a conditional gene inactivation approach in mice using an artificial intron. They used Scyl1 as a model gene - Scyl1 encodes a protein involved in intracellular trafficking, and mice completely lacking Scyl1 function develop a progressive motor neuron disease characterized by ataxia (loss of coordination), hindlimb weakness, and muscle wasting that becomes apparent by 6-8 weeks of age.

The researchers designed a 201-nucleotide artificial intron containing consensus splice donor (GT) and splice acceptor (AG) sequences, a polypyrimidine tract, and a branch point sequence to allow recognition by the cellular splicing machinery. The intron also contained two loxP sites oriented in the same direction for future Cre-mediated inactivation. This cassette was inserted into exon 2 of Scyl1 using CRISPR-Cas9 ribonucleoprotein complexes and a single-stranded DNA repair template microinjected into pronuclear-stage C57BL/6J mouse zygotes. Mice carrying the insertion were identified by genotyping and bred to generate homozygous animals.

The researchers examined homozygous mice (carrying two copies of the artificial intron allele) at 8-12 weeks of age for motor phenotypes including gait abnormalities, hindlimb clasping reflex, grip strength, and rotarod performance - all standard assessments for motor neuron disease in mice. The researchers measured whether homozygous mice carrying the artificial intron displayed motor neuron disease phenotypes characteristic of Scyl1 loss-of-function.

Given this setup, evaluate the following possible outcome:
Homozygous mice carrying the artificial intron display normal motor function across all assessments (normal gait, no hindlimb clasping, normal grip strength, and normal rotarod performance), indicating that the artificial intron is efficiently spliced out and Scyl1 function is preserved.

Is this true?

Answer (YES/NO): YES